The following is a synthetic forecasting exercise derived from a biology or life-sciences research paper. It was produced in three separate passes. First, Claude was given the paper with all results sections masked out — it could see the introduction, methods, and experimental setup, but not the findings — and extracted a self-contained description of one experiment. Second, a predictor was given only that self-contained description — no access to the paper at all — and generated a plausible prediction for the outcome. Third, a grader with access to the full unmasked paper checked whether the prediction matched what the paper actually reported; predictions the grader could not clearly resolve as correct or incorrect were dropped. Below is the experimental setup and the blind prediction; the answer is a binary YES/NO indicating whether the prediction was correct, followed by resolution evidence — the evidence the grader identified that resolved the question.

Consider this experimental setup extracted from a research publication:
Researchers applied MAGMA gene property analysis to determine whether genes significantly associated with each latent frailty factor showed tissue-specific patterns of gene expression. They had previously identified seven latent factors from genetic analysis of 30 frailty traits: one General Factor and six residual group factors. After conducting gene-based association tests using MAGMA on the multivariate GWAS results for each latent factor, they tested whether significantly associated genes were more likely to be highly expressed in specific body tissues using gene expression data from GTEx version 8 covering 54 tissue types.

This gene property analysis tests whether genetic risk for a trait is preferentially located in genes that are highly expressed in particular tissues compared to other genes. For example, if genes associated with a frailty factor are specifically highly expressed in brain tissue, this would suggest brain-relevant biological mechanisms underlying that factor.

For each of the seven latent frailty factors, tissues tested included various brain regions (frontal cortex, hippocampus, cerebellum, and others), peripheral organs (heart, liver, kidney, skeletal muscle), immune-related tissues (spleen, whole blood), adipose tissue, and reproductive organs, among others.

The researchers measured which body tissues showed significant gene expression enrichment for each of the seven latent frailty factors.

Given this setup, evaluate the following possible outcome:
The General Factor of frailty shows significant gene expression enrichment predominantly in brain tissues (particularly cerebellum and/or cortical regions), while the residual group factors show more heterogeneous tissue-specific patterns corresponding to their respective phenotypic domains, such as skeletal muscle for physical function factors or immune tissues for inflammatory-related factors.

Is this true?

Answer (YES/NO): NO